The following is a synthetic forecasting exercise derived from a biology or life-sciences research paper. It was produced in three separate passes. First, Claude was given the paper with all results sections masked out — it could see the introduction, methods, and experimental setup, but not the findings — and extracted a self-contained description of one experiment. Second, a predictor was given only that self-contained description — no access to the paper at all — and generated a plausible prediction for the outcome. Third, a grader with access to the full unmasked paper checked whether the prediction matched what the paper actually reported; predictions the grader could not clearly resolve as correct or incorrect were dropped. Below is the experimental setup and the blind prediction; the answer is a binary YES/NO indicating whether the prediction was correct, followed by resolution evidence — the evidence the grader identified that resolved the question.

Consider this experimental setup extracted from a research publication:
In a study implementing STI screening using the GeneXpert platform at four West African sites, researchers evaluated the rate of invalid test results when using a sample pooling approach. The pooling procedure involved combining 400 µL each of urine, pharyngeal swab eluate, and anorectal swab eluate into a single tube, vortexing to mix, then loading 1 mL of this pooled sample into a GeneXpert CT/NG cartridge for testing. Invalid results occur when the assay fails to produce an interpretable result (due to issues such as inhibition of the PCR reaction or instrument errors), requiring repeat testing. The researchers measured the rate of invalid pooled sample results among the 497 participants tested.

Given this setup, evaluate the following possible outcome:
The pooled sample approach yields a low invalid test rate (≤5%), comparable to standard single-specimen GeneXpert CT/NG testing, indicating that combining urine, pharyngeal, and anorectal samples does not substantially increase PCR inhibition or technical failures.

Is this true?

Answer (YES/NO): YES